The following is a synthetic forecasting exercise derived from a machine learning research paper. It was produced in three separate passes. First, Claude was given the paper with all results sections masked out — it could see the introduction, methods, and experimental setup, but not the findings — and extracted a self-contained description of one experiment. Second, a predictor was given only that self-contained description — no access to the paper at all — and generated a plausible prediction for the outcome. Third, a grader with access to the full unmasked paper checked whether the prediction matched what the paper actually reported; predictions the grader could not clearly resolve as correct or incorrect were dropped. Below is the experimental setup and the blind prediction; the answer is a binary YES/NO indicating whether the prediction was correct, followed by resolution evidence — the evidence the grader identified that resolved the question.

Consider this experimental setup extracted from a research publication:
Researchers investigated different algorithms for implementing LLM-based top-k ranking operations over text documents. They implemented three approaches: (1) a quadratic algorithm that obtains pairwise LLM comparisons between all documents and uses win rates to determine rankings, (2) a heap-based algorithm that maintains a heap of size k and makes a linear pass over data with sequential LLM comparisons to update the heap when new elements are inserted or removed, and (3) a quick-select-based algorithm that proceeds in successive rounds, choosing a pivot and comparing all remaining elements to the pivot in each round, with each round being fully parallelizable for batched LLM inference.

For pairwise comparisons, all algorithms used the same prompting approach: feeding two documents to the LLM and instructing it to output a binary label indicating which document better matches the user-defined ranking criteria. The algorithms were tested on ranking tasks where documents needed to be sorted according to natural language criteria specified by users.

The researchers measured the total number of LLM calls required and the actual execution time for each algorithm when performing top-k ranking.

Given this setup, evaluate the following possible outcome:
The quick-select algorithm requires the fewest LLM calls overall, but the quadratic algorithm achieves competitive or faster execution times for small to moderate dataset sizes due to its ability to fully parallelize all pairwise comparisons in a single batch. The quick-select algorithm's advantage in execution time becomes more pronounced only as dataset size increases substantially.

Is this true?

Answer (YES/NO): NO